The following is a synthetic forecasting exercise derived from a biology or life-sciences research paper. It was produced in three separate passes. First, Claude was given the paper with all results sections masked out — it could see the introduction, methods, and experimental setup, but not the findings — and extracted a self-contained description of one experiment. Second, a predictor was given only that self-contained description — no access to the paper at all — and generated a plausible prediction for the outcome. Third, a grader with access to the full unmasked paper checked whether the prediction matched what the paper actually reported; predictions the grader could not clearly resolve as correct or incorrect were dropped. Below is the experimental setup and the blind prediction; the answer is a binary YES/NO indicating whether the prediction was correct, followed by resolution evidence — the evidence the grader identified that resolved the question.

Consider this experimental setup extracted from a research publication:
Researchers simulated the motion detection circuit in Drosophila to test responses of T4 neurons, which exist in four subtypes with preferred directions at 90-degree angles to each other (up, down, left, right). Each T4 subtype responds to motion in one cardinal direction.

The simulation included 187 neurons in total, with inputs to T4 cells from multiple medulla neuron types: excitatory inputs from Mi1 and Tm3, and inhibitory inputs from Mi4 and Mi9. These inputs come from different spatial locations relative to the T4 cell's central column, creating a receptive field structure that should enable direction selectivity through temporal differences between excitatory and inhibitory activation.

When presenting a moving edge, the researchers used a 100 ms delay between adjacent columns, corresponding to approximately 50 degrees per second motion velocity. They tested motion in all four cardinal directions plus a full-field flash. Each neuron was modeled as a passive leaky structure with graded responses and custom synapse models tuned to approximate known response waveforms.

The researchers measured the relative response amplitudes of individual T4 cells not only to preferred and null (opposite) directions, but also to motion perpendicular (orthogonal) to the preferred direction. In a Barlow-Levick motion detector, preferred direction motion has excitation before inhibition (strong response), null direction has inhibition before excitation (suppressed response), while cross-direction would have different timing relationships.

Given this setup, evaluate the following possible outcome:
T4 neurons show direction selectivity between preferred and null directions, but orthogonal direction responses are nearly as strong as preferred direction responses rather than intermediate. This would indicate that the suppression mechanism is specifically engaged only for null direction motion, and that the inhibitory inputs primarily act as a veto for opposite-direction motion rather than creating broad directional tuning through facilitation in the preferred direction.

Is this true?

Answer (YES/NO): NO